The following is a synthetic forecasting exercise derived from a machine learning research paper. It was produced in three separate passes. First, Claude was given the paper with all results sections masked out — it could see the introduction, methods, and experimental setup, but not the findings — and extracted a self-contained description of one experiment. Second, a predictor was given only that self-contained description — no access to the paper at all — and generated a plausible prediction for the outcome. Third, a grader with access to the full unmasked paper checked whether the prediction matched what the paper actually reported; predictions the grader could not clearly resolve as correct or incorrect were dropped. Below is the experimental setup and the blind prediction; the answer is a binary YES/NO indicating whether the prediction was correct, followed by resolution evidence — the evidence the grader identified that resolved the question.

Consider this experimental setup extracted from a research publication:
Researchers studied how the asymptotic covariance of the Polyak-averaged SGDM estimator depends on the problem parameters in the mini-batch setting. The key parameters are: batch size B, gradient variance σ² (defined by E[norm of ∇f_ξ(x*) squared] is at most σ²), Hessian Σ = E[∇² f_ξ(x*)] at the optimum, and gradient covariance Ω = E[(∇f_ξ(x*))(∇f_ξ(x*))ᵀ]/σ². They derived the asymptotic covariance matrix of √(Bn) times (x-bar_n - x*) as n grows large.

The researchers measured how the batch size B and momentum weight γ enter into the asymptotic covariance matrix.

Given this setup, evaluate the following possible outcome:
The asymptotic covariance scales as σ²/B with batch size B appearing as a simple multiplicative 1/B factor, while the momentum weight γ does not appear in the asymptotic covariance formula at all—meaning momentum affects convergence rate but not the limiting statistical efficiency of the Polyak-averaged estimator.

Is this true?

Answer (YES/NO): YES